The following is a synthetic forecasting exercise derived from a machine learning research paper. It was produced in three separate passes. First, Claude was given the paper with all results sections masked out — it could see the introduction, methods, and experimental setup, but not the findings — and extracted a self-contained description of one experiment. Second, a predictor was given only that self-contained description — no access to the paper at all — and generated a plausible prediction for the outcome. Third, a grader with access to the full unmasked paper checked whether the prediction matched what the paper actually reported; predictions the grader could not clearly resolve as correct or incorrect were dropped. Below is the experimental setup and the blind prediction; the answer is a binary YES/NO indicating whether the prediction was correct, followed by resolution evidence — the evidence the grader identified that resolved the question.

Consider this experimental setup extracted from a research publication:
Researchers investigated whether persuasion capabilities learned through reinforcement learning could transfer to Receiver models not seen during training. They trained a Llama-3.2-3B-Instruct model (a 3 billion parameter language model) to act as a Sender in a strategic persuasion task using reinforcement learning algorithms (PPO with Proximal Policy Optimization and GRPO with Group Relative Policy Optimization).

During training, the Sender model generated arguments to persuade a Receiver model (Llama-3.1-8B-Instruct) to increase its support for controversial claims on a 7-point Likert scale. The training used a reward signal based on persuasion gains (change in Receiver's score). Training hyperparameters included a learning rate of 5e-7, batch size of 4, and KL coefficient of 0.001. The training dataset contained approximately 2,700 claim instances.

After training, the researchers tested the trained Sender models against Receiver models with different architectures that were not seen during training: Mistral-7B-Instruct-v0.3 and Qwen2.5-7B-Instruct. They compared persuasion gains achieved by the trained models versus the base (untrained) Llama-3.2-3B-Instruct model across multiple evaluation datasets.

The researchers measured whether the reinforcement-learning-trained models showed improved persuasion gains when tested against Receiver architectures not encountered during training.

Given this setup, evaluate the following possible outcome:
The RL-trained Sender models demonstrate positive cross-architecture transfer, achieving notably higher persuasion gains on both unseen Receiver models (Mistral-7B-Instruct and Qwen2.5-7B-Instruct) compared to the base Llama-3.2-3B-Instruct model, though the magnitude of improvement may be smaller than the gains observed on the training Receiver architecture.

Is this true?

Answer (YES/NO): YES